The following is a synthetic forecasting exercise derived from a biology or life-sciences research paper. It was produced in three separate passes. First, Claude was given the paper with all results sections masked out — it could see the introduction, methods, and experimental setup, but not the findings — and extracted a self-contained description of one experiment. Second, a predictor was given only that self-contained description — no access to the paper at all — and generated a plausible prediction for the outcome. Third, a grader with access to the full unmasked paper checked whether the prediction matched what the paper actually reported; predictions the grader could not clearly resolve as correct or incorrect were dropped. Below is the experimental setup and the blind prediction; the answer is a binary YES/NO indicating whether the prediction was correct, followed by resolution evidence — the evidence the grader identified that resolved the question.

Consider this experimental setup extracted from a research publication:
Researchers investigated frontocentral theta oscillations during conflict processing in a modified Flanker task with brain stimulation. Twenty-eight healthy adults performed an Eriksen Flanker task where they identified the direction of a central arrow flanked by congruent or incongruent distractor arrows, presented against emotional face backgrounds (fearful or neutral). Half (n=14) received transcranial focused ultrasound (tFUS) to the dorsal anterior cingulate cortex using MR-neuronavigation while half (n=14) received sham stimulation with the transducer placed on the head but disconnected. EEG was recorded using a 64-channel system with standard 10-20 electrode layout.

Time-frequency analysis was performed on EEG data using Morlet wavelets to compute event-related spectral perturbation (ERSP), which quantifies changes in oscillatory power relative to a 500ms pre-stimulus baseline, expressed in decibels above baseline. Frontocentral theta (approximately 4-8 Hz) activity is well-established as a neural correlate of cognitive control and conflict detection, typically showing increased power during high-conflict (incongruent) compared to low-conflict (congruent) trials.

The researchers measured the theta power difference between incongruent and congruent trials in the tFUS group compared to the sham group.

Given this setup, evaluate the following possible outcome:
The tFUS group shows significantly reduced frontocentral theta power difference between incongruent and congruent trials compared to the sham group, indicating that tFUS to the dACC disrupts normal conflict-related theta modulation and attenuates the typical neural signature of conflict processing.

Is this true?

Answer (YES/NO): YES